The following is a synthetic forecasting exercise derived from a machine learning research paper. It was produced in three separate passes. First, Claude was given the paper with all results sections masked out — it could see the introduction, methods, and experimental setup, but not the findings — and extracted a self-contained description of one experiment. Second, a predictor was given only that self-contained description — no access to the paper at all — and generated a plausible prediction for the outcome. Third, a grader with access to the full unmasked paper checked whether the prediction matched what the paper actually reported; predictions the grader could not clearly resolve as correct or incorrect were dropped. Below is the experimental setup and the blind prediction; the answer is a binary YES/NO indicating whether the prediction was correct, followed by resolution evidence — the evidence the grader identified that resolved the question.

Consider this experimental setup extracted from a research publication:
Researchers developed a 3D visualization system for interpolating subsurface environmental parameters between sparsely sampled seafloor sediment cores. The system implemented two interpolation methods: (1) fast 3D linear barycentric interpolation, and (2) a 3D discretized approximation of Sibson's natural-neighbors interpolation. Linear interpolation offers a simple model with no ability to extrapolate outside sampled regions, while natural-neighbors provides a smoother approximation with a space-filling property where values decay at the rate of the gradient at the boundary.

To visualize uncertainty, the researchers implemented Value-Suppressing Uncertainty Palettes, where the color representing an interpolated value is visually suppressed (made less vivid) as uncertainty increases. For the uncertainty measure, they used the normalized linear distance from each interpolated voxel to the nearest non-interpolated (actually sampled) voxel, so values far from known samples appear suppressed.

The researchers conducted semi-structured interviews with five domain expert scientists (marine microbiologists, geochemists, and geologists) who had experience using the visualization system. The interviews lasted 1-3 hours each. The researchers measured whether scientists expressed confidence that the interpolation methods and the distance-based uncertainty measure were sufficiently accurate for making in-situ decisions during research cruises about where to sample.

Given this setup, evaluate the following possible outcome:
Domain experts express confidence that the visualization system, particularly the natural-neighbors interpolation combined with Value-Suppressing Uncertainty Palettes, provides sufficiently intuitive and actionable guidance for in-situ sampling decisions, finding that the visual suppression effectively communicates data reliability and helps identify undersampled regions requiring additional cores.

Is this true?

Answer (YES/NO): NO